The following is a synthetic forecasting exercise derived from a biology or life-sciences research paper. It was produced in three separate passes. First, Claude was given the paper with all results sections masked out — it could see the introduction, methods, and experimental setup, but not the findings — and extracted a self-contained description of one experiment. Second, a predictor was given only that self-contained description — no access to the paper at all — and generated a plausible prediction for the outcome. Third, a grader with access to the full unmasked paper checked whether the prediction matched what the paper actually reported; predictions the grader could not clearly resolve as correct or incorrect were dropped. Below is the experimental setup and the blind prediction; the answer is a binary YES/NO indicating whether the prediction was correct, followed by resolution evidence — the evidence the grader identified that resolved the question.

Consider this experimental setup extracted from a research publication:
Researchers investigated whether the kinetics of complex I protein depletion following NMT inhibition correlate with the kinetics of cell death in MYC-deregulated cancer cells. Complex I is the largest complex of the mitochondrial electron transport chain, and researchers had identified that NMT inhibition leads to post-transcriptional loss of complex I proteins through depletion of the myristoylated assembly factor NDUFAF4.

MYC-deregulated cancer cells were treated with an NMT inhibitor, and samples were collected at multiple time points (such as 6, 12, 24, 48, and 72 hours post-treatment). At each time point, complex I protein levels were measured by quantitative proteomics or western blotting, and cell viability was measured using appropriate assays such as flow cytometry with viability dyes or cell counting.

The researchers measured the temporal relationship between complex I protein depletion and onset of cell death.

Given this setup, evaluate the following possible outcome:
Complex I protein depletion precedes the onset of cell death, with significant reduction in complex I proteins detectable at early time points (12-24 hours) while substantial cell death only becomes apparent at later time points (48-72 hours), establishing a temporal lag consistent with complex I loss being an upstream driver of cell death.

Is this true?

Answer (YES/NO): YES